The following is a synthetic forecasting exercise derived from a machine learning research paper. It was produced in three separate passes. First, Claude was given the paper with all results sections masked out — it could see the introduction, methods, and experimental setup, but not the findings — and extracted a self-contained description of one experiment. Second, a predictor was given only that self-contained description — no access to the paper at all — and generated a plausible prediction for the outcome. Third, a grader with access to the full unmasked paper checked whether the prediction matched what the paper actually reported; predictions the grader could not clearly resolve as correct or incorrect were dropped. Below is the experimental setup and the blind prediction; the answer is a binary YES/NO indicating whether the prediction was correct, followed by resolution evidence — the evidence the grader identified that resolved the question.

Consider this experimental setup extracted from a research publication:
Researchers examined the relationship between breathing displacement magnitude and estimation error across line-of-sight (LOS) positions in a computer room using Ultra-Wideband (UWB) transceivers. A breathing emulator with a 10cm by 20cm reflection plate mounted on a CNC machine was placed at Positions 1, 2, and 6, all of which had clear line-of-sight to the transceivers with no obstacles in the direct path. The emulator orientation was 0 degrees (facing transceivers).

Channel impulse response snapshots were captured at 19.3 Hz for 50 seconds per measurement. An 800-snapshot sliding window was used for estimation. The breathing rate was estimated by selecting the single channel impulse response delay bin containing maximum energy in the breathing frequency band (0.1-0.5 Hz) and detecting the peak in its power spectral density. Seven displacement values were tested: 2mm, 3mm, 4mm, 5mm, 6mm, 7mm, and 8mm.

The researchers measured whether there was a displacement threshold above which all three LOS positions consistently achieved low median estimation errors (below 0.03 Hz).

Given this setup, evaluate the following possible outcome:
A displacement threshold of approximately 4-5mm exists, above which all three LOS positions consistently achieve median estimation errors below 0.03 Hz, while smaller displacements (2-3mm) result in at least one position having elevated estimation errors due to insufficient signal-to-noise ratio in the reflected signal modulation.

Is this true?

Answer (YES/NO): YES